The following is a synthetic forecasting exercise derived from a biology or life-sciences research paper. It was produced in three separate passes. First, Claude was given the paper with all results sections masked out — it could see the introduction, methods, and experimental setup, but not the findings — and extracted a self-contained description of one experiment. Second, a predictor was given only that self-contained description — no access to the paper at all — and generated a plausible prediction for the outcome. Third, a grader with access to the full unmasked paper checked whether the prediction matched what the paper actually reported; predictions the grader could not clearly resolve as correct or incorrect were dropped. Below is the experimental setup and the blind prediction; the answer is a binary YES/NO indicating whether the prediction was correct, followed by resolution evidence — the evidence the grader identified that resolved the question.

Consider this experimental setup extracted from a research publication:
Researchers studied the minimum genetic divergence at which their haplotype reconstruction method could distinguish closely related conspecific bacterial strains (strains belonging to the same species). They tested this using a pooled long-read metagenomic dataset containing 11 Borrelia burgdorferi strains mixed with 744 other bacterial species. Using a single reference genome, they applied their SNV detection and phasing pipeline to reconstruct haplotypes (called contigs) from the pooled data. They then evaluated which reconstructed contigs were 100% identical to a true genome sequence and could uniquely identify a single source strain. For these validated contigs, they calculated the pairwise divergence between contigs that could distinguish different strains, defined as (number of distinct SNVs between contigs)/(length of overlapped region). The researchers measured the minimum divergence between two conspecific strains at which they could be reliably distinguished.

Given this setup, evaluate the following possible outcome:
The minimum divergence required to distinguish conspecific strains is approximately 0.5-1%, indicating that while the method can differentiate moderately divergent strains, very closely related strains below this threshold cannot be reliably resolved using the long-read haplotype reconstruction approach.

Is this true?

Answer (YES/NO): NO